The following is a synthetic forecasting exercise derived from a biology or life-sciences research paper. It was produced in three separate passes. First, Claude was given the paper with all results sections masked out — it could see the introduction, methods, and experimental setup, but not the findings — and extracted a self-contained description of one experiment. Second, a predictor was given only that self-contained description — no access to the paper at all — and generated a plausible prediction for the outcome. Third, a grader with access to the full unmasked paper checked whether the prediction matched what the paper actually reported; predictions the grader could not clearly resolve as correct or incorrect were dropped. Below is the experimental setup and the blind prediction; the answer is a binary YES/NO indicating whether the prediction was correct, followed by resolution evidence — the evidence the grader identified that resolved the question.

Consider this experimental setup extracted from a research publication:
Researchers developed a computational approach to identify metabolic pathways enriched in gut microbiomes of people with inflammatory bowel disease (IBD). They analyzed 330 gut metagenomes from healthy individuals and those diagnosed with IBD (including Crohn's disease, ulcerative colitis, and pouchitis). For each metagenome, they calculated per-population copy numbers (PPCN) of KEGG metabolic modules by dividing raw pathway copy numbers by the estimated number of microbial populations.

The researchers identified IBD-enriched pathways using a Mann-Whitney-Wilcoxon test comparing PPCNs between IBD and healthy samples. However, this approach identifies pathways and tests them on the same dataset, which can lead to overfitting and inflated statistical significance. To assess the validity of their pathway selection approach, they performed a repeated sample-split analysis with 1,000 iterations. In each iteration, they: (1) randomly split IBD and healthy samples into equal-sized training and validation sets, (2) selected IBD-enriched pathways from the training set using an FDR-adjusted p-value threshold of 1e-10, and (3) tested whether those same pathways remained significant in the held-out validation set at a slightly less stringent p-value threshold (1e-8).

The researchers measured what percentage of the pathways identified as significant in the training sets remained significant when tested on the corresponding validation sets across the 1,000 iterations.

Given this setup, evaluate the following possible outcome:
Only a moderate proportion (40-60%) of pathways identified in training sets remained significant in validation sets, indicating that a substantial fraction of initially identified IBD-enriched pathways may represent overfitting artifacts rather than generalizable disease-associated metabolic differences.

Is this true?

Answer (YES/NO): NO